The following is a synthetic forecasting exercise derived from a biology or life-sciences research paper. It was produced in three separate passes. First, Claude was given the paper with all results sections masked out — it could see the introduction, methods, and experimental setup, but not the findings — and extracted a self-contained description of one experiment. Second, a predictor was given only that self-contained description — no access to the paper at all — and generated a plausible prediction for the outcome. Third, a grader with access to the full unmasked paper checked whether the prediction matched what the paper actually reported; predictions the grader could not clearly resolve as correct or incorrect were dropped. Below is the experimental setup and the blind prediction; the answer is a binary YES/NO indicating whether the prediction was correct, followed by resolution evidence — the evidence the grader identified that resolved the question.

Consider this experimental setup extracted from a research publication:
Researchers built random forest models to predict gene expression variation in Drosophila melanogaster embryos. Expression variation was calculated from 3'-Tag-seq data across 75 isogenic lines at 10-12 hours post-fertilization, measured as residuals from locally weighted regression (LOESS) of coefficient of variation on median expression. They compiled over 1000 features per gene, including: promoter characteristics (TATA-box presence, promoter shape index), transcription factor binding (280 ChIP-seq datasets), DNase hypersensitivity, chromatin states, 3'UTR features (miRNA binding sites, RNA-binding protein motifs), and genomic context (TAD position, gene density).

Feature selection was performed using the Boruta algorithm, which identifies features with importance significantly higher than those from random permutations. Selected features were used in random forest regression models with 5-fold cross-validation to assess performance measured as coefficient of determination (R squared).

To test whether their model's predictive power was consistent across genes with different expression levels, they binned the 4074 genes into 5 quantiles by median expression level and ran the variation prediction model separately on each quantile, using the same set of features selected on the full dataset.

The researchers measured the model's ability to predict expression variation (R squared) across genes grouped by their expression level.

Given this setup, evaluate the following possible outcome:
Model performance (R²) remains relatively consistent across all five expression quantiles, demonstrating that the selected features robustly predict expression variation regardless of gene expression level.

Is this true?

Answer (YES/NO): YES